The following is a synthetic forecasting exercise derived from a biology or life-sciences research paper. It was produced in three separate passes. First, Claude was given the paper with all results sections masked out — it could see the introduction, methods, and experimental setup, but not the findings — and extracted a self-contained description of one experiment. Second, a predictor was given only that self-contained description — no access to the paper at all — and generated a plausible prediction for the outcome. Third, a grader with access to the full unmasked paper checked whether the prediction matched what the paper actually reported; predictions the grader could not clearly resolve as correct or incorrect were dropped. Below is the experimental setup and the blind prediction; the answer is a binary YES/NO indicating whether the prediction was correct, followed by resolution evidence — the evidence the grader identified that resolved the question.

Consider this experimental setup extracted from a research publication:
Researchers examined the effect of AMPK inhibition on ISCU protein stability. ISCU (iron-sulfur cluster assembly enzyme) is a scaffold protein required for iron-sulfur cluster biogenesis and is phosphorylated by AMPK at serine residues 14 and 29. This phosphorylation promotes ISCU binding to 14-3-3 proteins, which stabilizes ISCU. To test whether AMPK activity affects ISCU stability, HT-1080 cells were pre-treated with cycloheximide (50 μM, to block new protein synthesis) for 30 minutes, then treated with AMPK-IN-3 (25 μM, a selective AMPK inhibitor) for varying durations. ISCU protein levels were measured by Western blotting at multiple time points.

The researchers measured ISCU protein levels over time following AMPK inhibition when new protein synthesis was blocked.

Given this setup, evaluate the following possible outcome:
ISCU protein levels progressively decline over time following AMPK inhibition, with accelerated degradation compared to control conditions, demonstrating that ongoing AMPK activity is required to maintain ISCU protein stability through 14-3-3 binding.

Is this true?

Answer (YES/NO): YES